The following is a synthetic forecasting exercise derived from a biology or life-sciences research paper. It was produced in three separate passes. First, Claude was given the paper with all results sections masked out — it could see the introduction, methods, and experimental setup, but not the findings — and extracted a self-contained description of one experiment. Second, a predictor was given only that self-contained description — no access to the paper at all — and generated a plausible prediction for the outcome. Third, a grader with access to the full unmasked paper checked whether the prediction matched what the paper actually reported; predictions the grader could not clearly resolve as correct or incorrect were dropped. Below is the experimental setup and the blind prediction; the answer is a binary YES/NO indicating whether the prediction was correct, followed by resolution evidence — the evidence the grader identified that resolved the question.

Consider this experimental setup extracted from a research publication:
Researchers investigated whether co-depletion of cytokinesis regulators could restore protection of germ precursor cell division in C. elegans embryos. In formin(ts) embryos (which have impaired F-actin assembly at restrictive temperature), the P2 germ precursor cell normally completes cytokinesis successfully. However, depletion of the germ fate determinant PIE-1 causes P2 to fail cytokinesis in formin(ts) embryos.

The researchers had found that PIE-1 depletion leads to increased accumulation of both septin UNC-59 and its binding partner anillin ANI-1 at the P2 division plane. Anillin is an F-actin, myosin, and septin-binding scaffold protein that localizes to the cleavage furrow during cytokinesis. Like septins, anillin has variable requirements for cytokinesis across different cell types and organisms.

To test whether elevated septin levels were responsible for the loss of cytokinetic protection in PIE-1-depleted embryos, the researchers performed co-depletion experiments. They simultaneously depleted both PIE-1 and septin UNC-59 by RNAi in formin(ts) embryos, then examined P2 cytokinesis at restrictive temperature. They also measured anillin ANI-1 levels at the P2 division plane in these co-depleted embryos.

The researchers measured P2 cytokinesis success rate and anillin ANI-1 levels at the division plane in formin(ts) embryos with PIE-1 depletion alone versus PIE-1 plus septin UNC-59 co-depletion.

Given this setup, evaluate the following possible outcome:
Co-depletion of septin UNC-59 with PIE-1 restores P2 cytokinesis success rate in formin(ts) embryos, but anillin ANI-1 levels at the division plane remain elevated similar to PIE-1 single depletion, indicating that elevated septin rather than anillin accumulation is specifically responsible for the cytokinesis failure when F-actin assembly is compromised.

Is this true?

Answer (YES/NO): NO